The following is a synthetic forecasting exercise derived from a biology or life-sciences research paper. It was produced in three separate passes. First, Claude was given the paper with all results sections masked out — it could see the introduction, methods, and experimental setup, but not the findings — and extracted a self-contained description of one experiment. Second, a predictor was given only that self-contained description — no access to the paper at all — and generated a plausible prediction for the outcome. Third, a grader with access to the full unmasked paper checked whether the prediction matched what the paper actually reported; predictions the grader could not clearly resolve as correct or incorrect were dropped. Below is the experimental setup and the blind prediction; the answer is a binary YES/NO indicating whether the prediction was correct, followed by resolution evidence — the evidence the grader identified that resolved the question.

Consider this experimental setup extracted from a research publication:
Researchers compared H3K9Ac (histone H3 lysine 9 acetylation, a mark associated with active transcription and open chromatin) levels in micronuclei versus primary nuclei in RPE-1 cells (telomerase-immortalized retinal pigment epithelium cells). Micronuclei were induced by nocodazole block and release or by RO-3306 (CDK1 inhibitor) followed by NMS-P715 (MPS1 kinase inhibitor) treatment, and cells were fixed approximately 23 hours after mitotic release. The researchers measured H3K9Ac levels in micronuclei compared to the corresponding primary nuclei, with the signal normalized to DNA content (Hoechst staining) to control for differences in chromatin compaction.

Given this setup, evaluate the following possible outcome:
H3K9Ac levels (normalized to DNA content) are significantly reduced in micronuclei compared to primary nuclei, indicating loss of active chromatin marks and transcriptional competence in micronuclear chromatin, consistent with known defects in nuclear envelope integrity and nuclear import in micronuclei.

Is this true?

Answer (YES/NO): YES